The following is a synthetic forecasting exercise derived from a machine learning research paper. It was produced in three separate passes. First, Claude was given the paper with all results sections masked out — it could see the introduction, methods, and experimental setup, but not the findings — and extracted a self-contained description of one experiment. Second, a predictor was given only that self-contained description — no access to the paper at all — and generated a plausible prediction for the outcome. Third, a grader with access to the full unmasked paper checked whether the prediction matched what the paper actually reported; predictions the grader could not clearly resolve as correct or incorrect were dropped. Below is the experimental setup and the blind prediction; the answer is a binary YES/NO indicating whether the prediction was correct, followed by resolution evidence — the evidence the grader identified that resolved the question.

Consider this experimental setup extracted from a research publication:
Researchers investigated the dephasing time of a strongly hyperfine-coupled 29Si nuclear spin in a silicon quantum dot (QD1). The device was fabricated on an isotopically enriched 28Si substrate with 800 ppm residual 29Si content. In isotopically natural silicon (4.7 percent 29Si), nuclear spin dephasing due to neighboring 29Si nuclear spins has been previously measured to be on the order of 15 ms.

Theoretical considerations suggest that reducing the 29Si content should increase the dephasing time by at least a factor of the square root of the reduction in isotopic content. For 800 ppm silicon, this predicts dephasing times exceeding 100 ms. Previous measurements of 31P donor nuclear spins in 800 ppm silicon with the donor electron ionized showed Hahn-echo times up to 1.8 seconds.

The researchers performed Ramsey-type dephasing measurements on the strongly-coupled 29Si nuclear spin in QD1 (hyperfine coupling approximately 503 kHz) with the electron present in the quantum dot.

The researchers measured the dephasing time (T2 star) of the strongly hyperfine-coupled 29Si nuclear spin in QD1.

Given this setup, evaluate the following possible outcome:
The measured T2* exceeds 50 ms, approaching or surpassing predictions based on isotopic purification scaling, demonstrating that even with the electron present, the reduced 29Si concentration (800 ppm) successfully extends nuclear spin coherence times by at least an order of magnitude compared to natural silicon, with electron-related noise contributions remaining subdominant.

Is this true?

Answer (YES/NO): NO